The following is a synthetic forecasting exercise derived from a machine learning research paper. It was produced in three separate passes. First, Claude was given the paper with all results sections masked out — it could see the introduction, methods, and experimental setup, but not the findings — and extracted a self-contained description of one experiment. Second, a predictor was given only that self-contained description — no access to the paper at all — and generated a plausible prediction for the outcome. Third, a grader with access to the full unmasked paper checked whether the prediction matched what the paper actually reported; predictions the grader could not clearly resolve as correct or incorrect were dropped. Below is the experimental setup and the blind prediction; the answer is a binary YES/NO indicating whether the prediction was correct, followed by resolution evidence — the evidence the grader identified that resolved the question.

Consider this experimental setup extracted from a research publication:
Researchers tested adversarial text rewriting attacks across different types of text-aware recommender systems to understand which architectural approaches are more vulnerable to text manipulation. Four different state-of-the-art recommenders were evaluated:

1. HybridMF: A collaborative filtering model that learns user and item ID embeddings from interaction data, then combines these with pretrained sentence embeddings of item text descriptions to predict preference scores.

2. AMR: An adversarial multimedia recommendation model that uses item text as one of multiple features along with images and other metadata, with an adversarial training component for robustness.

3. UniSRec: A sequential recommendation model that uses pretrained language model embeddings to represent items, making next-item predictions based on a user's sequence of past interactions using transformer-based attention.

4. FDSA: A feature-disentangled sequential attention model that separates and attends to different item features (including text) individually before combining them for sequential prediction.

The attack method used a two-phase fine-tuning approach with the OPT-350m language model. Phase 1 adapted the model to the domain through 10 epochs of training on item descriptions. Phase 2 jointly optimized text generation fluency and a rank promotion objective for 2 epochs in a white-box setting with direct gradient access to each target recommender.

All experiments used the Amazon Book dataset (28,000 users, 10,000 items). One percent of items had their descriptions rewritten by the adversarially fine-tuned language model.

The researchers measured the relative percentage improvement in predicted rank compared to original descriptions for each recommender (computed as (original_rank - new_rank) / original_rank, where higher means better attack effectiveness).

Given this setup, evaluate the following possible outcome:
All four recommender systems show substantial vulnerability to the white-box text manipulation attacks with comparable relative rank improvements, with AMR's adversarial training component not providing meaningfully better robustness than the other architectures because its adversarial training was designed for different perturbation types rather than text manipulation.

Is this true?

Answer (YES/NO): NO